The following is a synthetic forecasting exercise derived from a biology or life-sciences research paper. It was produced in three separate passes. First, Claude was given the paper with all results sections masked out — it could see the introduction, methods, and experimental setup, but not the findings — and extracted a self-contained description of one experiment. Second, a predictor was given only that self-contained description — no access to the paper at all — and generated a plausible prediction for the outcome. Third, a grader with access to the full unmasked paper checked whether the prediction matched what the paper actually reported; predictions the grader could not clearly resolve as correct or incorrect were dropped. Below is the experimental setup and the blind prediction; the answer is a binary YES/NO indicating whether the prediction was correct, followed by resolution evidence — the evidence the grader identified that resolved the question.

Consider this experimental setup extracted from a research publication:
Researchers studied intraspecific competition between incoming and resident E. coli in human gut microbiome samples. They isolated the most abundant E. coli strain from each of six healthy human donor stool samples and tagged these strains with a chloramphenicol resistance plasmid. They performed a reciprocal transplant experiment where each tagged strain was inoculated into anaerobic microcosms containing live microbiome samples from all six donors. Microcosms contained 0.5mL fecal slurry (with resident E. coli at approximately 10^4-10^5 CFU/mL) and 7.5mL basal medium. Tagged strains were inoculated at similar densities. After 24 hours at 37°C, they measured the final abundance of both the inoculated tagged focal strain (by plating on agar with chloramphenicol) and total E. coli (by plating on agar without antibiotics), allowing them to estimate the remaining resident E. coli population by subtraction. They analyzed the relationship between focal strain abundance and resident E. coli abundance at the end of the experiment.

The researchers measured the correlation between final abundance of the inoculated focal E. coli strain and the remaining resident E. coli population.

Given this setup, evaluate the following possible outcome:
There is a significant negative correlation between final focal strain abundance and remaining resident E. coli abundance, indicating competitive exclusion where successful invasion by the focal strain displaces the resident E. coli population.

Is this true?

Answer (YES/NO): YES